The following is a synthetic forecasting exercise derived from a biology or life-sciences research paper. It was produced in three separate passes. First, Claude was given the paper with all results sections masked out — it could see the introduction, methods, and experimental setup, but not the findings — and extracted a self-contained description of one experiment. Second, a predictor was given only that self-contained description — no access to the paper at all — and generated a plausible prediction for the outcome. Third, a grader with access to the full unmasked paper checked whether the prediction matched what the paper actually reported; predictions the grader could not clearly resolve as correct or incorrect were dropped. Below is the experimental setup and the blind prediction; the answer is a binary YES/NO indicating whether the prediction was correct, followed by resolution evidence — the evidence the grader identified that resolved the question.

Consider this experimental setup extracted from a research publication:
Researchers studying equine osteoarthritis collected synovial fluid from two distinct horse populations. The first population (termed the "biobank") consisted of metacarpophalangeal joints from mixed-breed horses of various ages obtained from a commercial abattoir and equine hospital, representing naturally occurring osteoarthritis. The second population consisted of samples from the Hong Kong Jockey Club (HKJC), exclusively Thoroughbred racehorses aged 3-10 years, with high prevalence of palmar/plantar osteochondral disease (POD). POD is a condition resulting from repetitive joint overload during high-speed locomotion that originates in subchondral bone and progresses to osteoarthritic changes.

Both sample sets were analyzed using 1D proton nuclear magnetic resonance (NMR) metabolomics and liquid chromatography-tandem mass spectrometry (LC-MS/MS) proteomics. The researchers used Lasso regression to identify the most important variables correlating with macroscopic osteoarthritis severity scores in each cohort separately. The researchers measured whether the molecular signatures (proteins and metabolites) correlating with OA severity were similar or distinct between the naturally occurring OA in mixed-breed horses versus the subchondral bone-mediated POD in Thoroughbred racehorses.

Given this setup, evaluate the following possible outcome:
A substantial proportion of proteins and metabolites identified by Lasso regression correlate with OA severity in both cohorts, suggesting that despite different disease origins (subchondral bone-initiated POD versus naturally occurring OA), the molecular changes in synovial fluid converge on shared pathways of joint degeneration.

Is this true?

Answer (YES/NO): NO